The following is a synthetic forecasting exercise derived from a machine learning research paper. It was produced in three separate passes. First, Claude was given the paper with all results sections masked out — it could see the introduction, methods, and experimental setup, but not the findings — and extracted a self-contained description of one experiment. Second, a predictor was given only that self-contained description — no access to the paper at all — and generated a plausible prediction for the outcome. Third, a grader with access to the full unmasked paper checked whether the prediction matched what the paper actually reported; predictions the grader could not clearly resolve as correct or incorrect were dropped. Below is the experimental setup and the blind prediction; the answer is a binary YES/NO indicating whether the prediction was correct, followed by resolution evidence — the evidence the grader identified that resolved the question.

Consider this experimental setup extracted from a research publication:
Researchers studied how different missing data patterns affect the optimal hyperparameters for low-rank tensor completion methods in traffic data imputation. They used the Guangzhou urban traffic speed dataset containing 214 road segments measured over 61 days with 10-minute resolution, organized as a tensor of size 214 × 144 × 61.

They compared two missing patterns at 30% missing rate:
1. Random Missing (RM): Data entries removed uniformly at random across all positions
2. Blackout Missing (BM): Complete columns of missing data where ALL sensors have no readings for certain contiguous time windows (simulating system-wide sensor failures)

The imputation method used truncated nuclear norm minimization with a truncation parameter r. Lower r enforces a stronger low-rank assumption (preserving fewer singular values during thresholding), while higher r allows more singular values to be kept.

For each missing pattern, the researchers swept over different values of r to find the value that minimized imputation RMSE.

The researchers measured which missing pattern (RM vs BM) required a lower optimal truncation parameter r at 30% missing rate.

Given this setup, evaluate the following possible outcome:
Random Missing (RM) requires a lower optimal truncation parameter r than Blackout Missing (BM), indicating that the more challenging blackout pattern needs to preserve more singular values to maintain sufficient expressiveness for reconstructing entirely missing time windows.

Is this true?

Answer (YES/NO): NO